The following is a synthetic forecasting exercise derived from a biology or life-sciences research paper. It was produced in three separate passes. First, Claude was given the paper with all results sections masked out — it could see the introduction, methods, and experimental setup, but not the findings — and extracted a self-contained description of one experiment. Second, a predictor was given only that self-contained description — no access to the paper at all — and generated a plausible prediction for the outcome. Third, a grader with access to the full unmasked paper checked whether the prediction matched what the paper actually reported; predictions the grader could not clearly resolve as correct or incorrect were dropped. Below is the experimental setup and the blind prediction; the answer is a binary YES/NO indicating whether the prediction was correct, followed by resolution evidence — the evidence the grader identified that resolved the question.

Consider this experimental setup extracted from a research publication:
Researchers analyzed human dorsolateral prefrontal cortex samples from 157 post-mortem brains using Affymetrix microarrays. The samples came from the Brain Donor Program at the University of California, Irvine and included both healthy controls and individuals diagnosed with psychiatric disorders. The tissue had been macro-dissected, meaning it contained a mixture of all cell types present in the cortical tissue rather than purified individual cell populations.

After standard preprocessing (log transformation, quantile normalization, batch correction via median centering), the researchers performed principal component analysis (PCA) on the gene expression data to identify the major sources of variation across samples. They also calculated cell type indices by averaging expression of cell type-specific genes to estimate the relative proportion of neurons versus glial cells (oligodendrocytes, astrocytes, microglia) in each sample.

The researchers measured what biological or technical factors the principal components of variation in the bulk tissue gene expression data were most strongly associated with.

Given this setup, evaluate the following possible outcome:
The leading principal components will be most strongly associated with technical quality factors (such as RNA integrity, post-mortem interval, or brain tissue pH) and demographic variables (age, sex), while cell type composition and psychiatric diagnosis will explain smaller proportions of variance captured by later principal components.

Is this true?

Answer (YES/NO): NO